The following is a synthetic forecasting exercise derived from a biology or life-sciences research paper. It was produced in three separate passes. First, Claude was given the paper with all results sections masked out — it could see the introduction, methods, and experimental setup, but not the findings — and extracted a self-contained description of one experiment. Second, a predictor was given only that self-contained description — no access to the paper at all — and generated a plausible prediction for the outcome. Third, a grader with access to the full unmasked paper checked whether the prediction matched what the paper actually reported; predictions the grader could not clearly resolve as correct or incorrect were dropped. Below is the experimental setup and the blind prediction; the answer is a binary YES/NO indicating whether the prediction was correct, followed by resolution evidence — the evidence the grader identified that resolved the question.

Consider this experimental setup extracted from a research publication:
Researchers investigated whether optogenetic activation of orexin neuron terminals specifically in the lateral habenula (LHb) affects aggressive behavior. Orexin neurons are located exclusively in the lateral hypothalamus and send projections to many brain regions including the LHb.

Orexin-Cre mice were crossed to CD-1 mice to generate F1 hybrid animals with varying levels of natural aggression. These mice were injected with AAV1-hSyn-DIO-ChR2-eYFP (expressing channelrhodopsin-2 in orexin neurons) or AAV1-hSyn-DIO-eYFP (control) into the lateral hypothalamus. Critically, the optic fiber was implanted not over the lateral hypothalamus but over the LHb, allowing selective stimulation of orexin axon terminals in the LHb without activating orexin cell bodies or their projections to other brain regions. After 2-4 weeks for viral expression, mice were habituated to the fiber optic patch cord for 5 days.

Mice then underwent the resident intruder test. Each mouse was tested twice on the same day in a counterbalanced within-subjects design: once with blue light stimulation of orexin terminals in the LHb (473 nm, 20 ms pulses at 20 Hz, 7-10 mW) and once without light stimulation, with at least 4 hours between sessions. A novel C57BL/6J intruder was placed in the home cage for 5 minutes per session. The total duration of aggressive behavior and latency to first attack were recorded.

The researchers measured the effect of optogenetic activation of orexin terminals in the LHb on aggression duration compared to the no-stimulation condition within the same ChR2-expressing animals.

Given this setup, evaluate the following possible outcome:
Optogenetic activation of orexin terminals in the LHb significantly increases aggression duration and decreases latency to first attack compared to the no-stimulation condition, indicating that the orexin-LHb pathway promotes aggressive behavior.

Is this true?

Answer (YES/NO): YES